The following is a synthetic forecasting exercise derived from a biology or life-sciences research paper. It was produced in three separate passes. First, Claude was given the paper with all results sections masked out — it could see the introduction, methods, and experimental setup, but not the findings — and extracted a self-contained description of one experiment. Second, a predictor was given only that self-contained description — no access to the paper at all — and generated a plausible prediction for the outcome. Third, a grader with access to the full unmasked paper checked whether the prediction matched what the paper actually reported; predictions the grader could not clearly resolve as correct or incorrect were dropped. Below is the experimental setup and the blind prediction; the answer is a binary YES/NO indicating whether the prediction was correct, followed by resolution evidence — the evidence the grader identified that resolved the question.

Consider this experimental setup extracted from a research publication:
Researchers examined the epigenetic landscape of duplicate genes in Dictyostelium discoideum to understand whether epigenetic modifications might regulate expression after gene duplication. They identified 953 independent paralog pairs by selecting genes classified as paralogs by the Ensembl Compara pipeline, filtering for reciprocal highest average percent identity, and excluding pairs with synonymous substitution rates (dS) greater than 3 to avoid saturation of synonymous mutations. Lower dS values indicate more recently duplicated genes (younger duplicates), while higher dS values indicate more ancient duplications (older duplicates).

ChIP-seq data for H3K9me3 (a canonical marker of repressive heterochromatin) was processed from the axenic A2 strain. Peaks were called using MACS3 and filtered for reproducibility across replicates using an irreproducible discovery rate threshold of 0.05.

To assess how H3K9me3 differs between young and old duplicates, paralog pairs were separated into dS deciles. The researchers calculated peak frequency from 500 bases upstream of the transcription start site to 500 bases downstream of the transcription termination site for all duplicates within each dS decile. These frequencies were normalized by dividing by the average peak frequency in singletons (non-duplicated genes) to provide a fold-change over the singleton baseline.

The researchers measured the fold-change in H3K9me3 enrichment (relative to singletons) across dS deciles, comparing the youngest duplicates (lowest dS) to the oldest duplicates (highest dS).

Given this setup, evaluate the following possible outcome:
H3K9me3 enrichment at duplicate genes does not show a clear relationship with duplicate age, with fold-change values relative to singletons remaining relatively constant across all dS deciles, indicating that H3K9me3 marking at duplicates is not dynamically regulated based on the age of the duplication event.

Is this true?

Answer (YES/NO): NO